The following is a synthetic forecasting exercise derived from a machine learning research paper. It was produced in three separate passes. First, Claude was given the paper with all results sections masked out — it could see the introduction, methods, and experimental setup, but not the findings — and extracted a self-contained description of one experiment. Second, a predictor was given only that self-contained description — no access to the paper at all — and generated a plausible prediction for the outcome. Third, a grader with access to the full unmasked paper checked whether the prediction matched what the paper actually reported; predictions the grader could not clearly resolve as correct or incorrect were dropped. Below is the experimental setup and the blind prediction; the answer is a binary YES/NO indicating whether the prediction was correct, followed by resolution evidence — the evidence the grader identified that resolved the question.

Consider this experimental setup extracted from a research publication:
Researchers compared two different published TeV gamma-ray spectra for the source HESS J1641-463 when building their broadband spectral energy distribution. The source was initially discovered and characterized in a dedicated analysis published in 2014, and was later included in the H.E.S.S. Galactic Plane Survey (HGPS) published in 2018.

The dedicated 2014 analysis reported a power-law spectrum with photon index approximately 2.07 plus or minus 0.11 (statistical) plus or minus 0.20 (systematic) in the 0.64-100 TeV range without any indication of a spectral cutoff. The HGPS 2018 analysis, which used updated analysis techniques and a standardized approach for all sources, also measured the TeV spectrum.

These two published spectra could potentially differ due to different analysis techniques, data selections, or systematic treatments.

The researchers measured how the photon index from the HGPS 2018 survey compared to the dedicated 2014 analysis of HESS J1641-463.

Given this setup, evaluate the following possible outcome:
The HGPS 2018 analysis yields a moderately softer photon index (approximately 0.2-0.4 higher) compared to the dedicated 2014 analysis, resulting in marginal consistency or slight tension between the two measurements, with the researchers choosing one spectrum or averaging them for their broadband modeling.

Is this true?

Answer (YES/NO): YES